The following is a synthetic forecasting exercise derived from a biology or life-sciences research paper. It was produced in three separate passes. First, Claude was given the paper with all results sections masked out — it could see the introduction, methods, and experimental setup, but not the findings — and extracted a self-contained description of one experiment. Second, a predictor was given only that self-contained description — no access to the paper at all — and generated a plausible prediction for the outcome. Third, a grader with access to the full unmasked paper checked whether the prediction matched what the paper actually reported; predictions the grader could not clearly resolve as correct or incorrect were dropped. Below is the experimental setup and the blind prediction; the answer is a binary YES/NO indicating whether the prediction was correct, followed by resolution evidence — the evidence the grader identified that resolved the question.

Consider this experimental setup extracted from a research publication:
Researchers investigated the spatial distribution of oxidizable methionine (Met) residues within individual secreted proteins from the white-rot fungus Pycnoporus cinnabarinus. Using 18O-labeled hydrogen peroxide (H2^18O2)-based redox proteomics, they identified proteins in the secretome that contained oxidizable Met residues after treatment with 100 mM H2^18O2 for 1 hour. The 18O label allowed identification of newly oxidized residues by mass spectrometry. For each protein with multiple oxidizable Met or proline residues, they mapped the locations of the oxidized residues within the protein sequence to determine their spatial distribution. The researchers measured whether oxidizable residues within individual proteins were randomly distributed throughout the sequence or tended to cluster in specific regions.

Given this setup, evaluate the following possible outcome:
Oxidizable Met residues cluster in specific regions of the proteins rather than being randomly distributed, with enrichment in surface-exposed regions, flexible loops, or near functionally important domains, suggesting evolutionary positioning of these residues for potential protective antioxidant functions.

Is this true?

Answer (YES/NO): YES